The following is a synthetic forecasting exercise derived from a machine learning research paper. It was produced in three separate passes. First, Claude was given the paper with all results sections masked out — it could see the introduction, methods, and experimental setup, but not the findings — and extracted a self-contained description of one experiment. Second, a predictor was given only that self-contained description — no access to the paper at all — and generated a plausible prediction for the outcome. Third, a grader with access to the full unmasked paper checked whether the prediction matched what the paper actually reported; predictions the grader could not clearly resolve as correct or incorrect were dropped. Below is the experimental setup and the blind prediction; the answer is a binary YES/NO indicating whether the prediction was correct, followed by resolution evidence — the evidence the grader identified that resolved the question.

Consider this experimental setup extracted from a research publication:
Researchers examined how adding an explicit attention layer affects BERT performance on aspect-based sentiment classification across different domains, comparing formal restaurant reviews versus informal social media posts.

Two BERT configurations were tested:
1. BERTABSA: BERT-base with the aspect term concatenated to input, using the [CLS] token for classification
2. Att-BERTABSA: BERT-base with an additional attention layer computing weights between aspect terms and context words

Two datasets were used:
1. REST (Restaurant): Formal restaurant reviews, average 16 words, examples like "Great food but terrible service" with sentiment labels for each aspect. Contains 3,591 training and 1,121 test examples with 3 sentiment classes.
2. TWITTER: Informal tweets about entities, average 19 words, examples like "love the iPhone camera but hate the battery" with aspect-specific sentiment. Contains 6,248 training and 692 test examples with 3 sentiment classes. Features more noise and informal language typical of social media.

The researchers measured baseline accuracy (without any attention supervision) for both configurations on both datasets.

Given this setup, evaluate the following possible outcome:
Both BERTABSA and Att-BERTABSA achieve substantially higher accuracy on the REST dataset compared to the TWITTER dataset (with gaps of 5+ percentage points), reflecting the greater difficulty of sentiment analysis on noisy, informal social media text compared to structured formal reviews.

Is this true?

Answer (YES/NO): NO